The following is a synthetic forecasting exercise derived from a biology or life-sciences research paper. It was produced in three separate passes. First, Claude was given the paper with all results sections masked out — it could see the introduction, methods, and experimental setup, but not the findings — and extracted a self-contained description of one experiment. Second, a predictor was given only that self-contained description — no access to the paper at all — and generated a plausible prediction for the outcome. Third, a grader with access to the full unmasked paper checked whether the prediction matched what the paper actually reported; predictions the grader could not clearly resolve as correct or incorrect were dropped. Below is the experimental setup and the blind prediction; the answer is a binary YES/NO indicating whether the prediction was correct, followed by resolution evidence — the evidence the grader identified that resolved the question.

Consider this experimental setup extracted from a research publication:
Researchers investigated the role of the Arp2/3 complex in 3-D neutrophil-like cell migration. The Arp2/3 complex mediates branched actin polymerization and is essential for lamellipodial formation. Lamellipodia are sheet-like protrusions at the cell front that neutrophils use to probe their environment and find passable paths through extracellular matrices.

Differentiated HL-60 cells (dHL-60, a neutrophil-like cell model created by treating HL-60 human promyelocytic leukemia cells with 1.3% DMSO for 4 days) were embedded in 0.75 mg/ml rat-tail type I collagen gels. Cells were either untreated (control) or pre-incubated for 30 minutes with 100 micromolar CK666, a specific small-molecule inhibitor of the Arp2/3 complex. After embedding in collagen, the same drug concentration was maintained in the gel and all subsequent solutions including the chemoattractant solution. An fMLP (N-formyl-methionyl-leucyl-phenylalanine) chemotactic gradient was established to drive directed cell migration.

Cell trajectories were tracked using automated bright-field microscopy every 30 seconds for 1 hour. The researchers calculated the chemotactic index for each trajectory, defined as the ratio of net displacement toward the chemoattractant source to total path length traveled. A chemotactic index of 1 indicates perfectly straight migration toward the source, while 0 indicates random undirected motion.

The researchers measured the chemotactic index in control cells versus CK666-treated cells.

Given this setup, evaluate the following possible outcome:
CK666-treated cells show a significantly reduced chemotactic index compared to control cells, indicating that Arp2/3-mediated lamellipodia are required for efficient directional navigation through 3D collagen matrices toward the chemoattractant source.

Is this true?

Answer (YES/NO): YES